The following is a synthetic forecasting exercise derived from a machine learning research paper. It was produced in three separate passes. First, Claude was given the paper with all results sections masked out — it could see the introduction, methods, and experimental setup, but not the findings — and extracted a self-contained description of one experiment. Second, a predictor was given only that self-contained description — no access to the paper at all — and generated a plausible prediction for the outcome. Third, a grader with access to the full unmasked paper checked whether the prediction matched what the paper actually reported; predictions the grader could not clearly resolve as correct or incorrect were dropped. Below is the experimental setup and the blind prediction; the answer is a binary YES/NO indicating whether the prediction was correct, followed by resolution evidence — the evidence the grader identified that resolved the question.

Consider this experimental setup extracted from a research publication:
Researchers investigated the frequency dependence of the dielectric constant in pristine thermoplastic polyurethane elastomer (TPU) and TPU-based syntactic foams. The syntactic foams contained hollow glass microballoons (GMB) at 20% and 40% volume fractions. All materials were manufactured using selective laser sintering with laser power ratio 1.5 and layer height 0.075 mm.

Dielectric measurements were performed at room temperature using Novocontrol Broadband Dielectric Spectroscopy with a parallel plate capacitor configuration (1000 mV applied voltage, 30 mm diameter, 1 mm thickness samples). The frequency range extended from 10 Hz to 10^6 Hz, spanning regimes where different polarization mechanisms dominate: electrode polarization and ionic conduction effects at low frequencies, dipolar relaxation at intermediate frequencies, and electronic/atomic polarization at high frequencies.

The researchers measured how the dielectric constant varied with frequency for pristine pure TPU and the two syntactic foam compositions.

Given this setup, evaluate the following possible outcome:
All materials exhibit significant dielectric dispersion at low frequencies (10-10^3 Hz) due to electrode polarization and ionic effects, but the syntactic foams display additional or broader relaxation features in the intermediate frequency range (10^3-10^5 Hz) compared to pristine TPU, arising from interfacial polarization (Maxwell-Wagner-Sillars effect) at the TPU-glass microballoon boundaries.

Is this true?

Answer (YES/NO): NO